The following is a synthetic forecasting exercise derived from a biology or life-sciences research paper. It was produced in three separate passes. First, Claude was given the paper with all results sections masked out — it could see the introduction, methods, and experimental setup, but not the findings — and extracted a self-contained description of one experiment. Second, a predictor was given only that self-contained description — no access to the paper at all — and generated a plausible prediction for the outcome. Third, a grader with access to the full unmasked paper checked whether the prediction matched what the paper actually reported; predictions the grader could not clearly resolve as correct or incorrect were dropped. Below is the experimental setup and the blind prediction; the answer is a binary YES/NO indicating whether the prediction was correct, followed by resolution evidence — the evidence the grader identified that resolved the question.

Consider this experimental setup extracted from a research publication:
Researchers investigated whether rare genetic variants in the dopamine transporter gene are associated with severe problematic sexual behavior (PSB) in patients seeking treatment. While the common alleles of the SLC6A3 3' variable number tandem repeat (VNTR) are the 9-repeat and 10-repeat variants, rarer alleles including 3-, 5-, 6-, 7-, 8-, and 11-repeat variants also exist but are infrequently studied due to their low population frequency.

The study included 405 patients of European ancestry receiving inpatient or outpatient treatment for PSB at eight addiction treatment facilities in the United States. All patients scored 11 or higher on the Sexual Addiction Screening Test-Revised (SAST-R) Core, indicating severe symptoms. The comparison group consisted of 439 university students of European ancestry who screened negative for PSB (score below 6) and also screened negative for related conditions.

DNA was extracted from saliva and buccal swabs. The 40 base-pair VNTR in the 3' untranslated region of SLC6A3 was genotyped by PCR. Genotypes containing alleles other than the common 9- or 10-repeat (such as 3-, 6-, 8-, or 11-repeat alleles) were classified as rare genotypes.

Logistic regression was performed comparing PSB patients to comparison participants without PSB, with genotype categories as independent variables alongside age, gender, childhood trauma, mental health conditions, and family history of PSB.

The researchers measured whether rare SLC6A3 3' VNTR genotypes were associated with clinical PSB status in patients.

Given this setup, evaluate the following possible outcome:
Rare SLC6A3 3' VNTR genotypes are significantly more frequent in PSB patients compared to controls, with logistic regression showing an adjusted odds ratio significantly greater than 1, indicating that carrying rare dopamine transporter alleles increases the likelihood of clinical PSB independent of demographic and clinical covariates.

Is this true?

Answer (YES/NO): YES